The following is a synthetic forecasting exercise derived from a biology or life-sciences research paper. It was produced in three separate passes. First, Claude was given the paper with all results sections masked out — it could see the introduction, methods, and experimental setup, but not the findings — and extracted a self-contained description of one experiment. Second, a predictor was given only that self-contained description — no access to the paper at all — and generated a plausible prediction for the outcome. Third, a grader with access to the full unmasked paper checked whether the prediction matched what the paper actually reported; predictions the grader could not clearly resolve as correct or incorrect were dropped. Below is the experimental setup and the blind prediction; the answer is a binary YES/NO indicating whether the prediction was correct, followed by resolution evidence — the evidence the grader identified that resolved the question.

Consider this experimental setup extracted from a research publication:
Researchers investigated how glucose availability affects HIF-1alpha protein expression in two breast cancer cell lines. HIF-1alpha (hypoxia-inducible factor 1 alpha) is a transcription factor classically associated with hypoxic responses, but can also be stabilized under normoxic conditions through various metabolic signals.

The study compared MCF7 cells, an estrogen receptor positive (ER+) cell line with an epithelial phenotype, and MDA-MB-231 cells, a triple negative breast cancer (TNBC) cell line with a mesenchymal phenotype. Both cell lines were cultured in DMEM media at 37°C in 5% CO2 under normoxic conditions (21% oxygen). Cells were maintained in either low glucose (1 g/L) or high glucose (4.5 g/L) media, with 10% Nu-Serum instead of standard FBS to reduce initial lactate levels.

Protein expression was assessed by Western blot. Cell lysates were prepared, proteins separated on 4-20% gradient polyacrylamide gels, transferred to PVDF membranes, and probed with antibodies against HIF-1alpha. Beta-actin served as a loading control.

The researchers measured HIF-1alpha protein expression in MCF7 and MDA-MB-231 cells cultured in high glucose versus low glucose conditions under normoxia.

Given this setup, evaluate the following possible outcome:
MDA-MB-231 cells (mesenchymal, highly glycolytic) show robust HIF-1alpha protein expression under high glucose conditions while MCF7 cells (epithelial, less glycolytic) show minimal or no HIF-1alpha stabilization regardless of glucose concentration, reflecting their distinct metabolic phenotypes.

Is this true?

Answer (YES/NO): NO